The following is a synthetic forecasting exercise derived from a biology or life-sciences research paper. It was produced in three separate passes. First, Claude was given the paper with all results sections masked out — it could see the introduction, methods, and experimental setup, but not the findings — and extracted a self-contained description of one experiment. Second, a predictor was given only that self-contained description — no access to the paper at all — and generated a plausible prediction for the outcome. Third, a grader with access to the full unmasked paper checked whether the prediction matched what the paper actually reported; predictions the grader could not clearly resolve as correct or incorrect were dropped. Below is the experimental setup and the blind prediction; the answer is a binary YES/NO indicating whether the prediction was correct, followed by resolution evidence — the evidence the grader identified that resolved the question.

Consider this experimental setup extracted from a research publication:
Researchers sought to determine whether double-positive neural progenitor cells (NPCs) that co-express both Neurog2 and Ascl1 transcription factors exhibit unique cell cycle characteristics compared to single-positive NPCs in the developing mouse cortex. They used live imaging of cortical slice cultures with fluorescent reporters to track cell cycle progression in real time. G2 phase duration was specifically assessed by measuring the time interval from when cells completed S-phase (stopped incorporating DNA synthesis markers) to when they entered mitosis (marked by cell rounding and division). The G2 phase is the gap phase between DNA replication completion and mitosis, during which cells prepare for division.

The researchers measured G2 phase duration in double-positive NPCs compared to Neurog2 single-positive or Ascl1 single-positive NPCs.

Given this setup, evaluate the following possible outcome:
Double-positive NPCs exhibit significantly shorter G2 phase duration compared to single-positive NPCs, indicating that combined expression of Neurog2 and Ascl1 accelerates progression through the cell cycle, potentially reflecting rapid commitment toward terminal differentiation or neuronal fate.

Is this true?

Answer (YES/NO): NO